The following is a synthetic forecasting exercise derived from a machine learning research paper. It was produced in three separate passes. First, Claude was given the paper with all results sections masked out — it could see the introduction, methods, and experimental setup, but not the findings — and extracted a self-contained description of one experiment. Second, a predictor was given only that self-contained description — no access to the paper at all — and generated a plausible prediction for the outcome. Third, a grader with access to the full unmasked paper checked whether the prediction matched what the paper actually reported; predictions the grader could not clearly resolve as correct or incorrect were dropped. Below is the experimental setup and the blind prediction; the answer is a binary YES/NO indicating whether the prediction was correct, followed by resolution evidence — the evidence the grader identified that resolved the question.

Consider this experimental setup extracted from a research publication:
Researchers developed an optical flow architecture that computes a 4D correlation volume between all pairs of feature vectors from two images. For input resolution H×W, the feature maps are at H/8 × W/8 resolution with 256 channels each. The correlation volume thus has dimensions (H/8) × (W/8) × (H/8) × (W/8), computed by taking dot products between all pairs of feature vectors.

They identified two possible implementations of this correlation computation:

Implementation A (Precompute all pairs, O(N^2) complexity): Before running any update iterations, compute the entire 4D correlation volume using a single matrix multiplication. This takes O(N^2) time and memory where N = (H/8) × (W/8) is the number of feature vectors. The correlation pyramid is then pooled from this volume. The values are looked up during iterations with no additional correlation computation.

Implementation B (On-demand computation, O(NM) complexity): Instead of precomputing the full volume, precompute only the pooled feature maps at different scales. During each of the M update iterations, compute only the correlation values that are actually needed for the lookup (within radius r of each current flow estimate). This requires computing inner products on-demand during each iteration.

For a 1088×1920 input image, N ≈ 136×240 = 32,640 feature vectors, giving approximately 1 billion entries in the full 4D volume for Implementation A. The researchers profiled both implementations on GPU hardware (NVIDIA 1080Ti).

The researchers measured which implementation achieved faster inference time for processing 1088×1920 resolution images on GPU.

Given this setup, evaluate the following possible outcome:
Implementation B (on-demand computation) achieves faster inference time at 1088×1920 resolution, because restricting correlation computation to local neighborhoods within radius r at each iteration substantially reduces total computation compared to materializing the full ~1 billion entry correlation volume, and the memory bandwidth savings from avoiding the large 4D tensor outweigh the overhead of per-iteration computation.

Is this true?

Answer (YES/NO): NO